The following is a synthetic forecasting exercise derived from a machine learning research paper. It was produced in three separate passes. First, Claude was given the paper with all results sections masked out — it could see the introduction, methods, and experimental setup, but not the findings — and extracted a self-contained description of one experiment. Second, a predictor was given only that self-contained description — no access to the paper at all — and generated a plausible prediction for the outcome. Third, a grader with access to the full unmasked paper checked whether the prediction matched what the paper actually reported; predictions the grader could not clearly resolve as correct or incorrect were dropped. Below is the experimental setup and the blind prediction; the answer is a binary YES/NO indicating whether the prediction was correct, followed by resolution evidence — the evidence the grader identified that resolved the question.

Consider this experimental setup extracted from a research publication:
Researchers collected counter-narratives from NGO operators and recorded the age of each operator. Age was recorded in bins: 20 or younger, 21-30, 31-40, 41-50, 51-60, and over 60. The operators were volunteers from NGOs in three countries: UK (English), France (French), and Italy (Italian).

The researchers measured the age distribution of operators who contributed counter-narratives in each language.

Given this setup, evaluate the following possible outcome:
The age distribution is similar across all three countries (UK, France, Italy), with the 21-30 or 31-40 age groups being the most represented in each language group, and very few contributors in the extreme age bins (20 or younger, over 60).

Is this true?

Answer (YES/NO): NO